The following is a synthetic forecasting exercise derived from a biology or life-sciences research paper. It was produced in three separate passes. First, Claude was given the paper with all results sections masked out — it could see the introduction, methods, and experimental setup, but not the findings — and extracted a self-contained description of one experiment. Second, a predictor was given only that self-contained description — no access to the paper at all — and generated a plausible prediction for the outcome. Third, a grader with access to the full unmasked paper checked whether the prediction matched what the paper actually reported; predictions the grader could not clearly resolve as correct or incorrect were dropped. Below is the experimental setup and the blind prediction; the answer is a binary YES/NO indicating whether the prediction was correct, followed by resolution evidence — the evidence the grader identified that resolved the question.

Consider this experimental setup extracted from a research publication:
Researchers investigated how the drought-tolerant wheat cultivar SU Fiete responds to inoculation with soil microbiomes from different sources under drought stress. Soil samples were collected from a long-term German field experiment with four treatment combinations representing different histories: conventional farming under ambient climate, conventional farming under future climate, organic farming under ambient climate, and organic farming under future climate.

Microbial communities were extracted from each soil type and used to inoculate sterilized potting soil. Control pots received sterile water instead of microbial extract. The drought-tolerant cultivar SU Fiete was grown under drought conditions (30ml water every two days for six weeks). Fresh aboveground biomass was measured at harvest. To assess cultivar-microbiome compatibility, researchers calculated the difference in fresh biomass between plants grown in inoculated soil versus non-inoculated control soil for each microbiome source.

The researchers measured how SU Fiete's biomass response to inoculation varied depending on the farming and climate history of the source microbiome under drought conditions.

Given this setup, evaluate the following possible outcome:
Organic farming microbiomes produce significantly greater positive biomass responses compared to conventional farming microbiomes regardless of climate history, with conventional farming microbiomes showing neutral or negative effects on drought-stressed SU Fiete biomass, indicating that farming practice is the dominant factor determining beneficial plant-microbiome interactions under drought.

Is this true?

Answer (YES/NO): NO